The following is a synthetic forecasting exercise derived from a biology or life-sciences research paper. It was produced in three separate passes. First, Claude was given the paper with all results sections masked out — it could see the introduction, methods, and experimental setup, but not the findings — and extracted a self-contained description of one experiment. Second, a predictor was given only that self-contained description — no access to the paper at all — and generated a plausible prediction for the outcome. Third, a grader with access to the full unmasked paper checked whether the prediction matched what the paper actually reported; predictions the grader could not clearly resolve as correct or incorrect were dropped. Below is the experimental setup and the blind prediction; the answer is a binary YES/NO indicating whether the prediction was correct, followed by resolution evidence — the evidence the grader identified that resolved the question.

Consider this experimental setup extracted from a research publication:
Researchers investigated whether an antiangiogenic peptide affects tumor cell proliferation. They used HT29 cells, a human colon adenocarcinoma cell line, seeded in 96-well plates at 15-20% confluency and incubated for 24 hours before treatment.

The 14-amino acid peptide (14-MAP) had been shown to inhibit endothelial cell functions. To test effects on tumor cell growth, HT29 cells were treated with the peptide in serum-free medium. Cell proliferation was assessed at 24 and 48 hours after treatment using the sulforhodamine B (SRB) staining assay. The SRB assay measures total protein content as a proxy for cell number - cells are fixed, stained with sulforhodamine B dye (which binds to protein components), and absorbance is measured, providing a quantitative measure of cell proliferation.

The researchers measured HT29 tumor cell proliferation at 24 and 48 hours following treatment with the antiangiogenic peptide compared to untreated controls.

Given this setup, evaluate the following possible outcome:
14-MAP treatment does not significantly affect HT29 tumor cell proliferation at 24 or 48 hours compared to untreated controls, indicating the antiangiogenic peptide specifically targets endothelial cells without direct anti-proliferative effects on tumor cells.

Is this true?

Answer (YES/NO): YES